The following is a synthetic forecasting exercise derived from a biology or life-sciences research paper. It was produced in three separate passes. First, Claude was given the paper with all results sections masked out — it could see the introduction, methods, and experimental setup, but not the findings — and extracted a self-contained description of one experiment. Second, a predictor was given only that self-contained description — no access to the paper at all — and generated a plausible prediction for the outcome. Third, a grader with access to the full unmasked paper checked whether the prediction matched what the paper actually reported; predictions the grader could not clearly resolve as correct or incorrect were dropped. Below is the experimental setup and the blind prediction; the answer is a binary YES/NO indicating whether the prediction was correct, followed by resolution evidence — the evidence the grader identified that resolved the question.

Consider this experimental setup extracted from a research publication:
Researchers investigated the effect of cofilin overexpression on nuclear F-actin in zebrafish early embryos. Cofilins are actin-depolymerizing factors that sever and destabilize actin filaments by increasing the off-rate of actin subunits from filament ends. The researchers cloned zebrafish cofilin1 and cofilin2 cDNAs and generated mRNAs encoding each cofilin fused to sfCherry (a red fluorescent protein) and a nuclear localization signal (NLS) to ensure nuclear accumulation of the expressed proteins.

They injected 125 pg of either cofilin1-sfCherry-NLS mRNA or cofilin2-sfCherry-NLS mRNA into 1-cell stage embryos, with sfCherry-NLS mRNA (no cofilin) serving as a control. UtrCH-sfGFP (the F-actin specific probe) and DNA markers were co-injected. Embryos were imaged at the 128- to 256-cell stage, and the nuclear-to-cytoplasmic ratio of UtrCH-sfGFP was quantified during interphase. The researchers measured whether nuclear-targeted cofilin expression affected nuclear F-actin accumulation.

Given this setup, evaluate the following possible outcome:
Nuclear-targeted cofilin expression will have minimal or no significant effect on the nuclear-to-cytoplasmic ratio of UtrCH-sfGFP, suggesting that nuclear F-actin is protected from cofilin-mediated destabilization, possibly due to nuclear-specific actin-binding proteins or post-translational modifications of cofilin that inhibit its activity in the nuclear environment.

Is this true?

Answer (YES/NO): YES